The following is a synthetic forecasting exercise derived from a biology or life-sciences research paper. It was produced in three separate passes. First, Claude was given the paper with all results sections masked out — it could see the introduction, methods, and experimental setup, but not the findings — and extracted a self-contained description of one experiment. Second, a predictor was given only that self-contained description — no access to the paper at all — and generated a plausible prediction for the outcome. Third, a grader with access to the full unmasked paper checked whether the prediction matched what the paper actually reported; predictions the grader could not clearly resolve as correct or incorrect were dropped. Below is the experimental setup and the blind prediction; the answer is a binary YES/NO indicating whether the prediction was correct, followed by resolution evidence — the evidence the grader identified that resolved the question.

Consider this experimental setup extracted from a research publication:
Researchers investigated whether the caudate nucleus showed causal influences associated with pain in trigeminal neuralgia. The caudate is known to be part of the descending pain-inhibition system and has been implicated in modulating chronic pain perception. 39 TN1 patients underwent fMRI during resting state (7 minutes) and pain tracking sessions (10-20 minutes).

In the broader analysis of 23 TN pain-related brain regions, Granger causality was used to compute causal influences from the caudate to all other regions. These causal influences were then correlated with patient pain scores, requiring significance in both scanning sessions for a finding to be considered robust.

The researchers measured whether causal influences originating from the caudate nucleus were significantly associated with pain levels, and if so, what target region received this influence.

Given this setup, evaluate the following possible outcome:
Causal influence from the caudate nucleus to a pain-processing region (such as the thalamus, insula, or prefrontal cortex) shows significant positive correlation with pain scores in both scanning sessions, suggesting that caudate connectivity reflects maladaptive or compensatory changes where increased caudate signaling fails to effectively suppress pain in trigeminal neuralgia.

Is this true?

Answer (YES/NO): NO